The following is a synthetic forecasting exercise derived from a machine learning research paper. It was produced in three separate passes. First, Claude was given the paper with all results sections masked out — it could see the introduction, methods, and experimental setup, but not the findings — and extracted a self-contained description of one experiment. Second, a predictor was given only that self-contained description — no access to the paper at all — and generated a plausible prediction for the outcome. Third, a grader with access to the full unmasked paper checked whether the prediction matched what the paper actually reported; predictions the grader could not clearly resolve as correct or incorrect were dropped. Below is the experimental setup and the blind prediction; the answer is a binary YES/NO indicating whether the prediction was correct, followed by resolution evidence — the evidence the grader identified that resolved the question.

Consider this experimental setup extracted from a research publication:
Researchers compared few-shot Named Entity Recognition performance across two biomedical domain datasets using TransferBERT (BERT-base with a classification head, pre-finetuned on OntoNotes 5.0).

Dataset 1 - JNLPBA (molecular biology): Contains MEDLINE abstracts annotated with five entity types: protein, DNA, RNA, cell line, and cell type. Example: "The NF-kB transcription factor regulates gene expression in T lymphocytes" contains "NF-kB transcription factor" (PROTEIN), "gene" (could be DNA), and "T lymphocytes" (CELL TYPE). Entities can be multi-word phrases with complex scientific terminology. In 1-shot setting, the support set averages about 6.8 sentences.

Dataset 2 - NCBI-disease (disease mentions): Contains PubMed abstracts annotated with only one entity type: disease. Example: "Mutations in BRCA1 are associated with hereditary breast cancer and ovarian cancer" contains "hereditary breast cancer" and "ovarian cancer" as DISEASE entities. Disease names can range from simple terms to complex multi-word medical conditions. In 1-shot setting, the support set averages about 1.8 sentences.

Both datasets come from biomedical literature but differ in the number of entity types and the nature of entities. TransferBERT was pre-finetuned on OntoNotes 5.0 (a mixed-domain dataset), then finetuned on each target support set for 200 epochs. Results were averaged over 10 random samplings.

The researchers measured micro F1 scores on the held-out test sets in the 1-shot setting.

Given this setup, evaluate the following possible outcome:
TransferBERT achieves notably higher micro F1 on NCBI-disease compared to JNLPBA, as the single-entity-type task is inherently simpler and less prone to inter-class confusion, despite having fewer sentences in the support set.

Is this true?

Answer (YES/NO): NO